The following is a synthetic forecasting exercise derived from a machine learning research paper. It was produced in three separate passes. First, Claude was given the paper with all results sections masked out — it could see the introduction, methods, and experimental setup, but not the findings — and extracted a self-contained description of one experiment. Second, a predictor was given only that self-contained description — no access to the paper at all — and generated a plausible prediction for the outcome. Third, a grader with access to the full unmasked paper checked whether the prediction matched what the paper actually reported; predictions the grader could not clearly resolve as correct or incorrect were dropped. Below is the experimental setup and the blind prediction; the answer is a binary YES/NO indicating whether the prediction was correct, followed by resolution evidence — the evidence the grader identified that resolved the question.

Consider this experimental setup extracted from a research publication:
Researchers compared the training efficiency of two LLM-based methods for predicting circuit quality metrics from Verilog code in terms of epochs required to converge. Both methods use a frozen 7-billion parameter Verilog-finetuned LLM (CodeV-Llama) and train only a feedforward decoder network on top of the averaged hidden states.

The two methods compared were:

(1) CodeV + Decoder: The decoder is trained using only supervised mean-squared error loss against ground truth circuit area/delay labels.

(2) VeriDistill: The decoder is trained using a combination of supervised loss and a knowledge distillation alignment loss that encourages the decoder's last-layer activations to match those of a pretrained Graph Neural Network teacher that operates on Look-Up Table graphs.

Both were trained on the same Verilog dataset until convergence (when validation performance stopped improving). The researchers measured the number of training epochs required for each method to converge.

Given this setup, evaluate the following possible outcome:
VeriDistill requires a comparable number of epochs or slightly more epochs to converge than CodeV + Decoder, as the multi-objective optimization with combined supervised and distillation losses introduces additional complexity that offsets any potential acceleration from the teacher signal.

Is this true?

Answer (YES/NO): NO